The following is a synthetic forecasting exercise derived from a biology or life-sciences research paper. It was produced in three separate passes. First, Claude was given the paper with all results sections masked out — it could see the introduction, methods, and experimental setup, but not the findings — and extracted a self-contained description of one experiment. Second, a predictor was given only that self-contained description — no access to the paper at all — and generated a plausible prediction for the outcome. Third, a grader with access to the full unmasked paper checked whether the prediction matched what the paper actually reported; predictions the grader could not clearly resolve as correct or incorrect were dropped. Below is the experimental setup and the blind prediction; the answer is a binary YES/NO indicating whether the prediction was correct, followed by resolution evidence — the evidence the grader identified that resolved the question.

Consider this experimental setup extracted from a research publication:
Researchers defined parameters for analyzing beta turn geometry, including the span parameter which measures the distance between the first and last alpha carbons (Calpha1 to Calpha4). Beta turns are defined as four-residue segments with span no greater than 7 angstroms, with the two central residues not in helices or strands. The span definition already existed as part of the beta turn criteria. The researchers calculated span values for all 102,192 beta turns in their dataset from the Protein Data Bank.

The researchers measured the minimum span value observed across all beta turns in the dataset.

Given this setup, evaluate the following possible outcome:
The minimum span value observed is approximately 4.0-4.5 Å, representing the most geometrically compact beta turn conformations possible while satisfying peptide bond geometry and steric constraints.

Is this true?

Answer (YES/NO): NO